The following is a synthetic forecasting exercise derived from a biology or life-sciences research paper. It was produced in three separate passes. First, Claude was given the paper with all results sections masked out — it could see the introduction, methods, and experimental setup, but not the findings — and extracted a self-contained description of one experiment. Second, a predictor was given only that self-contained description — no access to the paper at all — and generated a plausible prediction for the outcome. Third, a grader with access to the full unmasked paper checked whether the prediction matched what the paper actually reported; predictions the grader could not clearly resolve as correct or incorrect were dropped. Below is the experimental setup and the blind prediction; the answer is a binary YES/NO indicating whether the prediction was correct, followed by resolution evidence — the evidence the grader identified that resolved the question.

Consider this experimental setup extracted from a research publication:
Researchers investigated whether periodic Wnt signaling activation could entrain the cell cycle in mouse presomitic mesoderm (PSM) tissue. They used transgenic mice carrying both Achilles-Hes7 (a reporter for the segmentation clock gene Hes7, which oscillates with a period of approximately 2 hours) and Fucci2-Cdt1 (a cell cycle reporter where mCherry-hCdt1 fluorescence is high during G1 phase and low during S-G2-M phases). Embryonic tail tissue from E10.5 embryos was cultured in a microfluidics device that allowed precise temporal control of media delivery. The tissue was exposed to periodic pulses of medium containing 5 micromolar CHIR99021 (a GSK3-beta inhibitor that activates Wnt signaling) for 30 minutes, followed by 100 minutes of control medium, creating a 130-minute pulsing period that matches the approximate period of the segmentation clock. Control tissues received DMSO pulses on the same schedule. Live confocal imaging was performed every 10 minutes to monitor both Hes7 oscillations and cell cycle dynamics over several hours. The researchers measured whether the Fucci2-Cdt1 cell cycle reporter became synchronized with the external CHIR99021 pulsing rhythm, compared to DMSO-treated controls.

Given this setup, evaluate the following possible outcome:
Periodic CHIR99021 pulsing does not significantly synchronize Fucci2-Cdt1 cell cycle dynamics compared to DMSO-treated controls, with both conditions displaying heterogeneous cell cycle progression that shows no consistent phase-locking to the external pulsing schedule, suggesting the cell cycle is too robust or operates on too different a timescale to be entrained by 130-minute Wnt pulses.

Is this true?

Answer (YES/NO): NO